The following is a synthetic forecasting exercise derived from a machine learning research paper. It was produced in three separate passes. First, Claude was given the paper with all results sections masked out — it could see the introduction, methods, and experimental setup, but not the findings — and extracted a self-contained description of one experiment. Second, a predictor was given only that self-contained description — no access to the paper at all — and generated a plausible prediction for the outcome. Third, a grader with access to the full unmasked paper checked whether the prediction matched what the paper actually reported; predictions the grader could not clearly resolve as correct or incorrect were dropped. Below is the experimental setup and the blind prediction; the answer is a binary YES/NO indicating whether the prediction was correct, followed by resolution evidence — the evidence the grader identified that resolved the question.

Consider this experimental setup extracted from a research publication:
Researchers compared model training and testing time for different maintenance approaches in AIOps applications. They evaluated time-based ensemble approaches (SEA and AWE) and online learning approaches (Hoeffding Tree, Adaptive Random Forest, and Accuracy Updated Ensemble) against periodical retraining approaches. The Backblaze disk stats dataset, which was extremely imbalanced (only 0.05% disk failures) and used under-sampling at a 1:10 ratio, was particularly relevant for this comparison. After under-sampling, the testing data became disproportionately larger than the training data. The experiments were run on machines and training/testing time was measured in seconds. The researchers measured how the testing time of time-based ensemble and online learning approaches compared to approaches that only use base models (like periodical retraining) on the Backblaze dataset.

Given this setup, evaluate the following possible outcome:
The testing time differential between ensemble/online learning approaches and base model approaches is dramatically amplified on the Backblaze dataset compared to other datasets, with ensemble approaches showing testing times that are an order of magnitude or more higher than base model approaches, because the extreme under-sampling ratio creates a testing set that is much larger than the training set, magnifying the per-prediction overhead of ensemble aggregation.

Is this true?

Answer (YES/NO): YES